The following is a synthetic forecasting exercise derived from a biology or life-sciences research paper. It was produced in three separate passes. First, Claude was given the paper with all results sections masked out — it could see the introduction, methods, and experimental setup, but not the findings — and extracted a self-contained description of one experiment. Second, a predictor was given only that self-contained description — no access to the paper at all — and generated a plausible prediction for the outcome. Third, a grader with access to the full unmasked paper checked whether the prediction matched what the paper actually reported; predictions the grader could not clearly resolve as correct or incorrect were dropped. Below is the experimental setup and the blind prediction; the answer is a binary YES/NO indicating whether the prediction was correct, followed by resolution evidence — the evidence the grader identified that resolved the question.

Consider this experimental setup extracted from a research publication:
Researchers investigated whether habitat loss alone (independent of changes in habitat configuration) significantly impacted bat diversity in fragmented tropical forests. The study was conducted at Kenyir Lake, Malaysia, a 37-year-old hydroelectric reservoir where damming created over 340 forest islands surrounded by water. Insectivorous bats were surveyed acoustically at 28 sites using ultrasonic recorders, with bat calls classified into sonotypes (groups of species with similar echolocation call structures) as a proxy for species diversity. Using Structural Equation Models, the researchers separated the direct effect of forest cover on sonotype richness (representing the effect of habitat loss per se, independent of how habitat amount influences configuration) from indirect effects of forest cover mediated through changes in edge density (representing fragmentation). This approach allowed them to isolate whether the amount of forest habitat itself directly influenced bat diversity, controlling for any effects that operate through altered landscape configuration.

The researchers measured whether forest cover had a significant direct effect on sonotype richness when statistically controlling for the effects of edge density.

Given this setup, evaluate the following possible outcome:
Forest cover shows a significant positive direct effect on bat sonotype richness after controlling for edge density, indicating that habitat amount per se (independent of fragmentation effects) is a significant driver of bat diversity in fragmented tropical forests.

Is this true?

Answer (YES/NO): YES